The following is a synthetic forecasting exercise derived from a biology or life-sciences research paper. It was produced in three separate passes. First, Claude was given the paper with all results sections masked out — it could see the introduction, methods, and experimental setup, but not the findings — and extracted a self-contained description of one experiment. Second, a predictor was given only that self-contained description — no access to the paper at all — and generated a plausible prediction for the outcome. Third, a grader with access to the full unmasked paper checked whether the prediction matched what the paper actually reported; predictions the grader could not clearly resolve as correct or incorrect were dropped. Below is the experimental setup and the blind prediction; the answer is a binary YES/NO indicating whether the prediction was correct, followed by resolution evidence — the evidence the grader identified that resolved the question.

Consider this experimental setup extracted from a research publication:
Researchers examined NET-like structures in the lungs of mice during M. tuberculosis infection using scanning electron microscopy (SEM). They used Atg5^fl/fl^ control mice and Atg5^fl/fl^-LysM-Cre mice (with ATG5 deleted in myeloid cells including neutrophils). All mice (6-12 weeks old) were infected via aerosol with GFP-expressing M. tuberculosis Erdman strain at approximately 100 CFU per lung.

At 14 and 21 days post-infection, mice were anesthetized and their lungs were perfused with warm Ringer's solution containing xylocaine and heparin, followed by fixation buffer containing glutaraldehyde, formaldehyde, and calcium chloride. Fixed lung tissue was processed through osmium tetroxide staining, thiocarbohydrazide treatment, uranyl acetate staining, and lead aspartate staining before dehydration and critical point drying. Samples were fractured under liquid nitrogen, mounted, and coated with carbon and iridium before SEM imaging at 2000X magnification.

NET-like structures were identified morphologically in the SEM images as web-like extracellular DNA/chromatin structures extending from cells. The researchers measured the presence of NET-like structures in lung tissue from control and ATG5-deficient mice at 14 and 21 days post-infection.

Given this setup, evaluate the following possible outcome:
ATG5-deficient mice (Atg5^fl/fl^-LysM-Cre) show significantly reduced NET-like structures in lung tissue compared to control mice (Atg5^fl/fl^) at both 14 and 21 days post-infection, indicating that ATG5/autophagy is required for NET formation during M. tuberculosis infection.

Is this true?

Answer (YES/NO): NO